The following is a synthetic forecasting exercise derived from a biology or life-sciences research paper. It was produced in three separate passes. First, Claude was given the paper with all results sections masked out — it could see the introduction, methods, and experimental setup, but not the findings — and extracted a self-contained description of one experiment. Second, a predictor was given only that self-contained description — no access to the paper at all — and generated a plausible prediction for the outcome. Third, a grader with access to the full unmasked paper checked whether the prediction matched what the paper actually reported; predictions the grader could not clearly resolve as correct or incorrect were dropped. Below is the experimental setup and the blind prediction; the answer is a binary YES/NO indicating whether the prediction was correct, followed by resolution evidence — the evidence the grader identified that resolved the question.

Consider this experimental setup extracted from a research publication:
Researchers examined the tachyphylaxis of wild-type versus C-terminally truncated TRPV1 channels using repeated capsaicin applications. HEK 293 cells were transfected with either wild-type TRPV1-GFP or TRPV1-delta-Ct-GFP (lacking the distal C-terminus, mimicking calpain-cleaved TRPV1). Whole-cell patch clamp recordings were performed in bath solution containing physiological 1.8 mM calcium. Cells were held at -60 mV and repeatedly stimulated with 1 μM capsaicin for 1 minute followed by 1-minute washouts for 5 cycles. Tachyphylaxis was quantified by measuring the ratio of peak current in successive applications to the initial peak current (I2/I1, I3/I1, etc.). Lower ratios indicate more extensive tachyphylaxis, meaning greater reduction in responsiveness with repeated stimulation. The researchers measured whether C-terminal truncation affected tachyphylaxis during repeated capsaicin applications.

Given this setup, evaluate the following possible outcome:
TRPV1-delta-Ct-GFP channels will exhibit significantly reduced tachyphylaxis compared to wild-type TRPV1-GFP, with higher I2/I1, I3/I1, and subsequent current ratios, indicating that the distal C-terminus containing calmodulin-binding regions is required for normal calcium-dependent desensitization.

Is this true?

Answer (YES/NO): NO